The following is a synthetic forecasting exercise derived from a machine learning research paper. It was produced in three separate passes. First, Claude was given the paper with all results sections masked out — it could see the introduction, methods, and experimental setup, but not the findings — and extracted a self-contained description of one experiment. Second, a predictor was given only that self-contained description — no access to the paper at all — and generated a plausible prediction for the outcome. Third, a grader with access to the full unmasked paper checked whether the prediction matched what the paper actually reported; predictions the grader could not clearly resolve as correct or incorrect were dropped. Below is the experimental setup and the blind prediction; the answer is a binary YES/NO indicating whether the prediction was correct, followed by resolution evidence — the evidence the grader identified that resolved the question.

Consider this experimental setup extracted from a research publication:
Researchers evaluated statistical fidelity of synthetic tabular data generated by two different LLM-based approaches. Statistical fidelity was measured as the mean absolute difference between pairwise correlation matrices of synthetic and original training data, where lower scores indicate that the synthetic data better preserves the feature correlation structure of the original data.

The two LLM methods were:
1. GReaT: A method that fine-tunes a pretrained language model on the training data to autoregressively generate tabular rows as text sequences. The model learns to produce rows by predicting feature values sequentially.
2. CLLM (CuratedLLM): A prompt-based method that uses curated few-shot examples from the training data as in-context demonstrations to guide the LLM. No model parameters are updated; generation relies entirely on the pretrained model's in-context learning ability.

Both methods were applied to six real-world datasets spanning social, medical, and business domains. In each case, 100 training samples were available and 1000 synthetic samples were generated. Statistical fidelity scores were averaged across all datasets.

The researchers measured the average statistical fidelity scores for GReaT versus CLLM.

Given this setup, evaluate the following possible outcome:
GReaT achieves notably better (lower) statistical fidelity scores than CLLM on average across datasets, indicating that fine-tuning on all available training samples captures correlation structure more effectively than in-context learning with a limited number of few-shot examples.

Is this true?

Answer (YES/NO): YES